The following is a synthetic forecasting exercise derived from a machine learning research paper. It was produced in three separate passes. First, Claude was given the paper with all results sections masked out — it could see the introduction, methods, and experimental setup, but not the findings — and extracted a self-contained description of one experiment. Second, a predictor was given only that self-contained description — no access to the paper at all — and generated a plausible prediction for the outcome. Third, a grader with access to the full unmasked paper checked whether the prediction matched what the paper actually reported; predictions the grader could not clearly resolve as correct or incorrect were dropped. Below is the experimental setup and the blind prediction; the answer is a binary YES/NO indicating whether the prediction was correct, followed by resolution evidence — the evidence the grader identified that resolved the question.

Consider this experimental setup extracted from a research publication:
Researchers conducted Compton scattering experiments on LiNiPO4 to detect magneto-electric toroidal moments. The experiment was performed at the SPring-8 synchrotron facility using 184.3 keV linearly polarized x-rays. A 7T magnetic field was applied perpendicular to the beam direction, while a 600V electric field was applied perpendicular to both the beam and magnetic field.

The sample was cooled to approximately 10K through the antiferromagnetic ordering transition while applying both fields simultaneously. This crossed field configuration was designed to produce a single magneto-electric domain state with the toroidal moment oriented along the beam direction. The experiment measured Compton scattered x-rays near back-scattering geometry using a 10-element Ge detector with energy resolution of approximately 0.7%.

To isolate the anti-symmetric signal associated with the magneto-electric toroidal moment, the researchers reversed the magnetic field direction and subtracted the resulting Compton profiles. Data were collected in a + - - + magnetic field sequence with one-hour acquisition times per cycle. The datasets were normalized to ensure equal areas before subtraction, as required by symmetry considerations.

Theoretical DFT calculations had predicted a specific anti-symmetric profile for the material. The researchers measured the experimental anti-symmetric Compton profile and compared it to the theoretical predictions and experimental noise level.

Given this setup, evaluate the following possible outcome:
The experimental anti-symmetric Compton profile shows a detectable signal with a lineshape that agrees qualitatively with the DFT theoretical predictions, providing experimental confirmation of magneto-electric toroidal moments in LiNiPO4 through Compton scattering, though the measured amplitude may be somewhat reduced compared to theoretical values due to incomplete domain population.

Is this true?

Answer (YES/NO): NO